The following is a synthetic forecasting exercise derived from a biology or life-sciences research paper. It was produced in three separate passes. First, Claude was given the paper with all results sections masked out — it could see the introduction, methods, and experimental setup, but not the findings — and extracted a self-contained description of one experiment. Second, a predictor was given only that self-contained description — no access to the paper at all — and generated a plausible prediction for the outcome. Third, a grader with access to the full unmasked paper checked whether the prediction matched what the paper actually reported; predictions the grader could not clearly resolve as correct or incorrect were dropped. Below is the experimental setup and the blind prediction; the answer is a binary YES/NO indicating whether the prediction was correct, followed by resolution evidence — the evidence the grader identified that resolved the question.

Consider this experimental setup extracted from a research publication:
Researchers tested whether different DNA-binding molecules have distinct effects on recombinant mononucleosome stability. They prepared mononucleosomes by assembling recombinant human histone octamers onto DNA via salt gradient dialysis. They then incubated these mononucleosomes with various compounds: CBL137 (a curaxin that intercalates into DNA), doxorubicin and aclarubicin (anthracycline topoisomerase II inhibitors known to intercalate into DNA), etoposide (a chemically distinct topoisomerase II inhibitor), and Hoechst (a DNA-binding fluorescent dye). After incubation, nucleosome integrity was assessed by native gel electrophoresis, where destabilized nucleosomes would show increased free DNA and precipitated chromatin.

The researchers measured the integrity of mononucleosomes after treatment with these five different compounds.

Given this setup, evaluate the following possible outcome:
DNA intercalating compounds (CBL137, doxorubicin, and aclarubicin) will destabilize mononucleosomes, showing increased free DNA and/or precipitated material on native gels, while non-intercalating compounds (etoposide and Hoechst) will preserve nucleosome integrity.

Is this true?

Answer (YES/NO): YES